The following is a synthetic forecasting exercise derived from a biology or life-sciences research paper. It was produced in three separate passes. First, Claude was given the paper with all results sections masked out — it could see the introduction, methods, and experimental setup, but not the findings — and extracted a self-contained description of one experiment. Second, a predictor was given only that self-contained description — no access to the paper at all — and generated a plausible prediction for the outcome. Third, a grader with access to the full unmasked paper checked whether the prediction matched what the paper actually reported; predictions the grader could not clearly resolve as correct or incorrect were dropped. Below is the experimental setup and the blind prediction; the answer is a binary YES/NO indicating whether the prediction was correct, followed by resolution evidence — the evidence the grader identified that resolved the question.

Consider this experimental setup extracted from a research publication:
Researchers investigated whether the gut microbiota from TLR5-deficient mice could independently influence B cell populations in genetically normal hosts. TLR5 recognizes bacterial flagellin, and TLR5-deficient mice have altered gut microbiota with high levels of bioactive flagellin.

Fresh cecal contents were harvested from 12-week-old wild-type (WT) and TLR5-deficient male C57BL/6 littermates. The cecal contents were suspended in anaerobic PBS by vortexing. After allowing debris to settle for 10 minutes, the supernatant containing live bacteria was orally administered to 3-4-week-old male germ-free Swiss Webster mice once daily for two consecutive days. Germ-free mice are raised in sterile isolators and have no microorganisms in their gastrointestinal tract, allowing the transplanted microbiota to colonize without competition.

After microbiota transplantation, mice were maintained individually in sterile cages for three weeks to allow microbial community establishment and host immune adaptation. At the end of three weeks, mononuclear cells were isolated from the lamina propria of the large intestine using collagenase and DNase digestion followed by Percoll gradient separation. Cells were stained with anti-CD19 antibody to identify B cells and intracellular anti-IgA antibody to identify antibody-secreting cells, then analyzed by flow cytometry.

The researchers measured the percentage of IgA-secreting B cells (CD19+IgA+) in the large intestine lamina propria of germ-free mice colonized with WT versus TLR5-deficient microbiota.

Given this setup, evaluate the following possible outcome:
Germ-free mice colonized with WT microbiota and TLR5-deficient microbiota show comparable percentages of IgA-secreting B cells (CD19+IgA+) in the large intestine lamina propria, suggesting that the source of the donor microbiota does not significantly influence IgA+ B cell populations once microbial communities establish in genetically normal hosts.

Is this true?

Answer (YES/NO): NO